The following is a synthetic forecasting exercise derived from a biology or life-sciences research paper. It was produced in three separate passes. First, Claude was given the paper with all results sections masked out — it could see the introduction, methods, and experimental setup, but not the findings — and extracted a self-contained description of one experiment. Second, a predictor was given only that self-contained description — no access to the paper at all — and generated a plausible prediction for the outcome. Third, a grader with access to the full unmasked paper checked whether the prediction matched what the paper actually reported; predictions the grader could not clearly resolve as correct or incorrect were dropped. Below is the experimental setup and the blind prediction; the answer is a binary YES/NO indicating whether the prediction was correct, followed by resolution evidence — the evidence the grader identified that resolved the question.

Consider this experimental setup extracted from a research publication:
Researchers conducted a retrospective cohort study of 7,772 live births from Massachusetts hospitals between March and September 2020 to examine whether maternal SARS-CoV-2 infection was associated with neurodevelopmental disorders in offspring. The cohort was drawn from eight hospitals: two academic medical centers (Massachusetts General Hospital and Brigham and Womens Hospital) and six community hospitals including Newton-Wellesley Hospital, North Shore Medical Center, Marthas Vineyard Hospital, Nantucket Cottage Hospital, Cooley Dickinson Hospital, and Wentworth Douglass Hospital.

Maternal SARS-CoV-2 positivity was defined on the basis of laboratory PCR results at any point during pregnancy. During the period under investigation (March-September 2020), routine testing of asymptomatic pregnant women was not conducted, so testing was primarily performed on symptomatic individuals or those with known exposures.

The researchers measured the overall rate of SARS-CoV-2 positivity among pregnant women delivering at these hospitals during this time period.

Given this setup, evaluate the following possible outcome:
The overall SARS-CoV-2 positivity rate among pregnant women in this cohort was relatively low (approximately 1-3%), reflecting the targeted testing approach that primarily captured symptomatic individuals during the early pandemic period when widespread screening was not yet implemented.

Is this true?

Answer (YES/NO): YES